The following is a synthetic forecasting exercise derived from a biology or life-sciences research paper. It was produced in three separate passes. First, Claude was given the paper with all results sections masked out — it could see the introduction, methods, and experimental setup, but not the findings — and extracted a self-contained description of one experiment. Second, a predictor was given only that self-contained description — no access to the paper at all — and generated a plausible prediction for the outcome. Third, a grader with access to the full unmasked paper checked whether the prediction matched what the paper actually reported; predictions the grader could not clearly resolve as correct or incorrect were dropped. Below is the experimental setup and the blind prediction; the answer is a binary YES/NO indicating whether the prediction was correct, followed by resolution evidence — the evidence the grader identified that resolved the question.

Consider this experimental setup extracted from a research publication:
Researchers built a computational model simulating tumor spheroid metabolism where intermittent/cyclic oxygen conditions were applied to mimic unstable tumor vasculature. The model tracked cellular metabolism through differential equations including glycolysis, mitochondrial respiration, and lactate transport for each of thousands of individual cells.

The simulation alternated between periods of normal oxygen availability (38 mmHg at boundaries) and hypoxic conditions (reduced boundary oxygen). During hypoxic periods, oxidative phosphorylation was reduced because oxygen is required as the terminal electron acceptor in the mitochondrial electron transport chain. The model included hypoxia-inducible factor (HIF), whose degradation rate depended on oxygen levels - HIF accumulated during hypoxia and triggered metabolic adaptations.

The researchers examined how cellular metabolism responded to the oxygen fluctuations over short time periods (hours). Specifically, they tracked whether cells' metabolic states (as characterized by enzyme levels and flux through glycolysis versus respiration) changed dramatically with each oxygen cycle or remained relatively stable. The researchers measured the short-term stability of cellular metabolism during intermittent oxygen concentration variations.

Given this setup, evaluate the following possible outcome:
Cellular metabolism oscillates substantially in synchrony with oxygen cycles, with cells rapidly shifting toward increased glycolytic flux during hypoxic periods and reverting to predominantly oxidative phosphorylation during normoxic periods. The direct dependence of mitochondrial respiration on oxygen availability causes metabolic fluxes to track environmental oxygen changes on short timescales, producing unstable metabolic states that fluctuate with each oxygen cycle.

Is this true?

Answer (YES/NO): NO